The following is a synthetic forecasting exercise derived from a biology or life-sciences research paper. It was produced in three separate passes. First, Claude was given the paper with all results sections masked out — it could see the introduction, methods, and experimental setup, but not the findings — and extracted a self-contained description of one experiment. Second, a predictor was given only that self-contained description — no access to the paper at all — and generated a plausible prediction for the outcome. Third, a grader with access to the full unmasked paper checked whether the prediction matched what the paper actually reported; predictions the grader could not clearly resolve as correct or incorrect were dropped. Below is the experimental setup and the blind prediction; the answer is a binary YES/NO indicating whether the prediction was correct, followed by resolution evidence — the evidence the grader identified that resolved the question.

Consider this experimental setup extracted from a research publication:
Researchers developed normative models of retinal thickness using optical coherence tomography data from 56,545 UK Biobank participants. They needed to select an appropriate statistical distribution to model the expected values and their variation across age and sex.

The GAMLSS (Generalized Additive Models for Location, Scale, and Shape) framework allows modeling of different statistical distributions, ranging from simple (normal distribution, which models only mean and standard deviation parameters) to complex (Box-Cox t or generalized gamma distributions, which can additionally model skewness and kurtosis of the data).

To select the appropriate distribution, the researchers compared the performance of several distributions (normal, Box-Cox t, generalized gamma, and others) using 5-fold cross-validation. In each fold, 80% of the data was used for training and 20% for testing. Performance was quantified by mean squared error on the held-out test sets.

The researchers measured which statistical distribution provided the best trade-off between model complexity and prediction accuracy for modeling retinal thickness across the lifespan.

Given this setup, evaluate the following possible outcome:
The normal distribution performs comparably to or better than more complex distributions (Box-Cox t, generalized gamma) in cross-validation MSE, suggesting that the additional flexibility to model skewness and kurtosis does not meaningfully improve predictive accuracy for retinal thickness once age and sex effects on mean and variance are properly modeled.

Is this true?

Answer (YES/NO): YES